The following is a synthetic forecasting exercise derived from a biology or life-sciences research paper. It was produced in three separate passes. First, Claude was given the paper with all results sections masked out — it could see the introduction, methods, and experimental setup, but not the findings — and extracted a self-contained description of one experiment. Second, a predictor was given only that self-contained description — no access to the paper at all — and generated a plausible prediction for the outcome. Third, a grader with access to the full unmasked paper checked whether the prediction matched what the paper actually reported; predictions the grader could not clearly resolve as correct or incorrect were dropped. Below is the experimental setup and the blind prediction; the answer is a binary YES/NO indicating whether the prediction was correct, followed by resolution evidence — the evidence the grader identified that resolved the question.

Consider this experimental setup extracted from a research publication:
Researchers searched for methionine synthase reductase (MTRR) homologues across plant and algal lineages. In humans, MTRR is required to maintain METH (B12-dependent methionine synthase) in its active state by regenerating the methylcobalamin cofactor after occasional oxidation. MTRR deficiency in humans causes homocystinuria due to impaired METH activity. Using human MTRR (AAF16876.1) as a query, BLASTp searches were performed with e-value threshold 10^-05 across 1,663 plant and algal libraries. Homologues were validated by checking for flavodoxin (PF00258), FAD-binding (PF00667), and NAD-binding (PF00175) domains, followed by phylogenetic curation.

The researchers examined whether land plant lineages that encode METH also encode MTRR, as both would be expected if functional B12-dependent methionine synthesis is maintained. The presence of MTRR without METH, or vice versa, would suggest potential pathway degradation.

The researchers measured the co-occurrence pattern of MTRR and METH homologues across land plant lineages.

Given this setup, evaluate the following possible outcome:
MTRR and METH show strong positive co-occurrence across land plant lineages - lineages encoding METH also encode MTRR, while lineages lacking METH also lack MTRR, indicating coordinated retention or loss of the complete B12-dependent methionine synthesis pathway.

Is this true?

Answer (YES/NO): YES